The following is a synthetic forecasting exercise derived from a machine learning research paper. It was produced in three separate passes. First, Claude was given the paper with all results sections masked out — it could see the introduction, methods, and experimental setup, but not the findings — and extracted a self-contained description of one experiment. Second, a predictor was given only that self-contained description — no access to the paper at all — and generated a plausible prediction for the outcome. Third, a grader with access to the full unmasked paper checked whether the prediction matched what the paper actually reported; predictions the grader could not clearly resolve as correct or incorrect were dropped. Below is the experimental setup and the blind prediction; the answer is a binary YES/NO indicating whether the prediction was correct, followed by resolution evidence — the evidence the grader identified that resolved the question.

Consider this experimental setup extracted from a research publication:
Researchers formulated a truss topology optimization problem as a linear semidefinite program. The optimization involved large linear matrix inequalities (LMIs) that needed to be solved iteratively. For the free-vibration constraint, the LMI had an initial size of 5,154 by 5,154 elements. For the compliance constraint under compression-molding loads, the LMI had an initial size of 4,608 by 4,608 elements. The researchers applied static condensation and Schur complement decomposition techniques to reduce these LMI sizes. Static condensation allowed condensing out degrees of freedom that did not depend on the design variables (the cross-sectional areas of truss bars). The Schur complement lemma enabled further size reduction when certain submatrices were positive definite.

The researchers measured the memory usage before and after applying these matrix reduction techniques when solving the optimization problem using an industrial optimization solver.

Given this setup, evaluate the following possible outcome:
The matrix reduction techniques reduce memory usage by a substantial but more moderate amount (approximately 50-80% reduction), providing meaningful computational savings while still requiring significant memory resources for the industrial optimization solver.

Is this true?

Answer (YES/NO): NO